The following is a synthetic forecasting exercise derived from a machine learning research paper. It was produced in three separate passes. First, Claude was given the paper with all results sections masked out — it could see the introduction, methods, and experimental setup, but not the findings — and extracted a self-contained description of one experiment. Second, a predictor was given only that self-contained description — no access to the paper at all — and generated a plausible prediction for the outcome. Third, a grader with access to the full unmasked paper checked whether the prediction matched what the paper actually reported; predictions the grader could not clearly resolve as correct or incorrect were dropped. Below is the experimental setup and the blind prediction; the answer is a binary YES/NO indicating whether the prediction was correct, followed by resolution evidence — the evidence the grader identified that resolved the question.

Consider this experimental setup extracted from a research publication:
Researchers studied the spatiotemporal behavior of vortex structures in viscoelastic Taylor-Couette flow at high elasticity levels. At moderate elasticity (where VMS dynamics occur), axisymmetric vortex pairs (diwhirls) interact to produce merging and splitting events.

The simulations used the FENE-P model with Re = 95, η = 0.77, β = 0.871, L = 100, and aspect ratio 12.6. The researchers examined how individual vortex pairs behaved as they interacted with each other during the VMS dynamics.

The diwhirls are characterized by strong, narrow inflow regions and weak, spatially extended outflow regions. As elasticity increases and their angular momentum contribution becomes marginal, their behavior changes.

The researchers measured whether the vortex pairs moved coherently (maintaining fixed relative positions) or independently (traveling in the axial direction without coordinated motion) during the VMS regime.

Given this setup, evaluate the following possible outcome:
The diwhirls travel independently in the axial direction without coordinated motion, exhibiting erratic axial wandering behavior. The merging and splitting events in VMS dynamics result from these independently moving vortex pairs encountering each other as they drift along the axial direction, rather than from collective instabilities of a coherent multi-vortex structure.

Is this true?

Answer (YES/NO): YES